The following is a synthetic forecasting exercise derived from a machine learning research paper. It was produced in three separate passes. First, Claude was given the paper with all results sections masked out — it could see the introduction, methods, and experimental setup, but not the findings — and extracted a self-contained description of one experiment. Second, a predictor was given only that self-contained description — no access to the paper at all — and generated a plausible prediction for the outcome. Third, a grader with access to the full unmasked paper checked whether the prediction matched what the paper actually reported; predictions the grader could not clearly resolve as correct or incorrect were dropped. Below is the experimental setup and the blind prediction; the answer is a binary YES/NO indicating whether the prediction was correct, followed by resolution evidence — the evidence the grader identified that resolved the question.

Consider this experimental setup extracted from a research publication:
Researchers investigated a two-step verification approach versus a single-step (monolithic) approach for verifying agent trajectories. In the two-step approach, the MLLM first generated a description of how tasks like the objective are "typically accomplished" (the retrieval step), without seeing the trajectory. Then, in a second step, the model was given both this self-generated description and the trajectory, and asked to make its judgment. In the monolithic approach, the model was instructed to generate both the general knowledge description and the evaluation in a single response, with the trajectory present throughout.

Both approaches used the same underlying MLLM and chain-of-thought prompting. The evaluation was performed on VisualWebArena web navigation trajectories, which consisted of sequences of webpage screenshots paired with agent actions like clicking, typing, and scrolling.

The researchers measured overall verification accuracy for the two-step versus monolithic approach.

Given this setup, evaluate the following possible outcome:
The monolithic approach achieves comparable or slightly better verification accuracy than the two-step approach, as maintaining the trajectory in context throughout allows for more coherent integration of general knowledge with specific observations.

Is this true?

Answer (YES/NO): NO